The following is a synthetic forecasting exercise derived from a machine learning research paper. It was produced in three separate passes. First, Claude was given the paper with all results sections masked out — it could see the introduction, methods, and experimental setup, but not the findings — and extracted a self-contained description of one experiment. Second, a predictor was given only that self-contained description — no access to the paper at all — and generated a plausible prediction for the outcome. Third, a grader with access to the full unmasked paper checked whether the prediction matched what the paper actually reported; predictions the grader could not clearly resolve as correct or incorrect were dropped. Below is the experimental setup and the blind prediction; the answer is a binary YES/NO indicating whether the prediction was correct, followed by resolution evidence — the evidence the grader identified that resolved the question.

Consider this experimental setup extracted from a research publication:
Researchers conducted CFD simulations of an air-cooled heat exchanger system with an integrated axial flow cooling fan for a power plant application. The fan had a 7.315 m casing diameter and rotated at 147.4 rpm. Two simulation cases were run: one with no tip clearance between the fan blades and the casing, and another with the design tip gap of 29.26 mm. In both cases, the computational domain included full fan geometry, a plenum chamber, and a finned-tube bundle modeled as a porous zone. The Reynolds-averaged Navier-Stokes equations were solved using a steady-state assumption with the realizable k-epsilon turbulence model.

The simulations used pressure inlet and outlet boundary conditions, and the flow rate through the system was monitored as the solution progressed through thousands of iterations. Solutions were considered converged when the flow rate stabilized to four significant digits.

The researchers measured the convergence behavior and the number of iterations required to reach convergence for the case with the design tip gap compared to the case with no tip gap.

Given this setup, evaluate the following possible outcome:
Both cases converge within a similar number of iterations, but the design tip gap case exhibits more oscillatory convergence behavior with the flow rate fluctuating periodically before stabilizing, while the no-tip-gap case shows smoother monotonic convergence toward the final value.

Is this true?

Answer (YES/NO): NO